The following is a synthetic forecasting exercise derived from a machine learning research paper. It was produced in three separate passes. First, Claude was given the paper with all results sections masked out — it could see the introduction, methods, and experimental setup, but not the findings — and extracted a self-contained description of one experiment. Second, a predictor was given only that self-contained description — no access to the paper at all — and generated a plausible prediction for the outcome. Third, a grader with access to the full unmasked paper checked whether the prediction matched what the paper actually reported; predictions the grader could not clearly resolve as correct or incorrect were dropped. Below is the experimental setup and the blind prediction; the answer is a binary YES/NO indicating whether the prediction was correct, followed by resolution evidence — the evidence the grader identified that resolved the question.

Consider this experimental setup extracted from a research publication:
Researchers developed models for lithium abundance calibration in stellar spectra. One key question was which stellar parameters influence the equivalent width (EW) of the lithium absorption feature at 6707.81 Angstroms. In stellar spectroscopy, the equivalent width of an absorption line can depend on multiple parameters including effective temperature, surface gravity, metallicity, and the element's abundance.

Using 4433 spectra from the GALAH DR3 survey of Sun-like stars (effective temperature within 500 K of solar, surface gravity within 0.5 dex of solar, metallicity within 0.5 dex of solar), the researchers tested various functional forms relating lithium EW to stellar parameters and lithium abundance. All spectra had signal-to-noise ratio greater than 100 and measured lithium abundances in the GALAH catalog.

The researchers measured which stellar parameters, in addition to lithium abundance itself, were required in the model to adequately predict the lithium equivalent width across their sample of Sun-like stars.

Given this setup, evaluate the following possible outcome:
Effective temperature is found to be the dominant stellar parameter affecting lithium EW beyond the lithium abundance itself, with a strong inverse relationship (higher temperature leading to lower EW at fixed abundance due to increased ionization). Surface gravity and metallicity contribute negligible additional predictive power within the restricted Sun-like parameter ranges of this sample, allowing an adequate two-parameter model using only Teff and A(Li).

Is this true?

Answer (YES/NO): YES